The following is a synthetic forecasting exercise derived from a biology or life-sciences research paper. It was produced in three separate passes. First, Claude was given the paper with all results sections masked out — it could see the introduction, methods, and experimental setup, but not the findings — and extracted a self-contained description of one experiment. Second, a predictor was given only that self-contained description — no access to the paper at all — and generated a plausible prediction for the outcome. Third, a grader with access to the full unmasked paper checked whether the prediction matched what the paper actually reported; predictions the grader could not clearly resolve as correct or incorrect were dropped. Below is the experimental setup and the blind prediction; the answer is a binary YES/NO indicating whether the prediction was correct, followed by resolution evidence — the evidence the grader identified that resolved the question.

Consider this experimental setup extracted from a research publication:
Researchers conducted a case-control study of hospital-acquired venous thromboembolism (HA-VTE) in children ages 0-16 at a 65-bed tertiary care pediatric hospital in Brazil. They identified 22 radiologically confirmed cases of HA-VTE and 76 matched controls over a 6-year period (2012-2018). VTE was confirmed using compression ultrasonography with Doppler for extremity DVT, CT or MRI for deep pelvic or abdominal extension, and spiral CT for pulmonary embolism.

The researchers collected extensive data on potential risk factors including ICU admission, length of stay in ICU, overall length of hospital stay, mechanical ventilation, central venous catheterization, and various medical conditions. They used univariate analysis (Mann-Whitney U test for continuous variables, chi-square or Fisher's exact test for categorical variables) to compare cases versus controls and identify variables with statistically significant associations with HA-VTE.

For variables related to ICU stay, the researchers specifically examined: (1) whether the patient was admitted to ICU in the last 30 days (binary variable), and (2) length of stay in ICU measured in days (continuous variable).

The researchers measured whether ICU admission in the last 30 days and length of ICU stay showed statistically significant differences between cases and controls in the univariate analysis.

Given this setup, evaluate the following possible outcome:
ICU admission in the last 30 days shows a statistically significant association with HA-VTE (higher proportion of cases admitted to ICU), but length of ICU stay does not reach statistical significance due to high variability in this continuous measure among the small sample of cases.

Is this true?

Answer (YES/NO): NO